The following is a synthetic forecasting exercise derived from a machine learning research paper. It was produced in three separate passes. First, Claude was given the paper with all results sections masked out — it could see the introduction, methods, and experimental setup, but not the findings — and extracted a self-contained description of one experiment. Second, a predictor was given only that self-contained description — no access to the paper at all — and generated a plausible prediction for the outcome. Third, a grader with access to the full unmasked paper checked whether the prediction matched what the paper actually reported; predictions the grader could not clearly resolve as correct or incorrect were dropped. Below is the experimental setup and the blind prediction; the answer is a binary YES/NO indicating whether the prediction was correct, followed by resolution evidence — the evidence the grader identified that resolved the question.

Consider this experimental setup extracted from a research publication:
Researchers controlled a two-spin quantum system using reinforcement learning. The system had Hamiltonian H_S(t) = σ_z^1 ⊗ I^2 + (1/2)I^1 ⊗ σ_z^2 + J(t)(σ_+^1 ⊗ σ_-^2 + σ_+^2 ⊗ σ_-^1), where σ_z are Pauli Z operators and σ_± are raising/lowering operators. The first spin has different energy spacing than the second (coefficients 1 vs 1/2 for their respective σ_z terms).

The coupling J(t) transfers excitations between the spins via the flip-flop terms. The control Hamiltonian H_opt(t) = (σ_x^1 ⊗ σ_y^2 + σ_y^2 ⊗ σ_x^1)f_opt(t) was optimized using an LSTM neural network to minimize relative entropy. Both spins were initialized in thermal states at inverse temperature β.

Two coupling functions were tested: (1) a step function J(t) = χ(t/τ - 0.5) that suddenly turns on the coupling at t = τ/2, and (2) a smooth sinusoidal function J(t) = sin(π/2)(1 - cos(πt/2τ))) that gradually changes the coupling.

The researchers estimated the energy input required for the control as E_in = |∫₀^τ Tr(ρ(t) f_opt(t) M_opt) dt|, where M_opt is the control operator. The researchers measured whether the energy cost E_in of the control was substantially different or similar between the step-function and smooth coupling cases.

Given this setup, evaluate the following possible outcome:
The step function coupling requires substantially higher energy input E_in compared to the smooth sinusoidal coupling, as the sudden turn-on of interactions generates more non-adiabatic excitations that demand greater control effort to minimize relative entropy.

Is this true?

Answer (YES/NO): NO